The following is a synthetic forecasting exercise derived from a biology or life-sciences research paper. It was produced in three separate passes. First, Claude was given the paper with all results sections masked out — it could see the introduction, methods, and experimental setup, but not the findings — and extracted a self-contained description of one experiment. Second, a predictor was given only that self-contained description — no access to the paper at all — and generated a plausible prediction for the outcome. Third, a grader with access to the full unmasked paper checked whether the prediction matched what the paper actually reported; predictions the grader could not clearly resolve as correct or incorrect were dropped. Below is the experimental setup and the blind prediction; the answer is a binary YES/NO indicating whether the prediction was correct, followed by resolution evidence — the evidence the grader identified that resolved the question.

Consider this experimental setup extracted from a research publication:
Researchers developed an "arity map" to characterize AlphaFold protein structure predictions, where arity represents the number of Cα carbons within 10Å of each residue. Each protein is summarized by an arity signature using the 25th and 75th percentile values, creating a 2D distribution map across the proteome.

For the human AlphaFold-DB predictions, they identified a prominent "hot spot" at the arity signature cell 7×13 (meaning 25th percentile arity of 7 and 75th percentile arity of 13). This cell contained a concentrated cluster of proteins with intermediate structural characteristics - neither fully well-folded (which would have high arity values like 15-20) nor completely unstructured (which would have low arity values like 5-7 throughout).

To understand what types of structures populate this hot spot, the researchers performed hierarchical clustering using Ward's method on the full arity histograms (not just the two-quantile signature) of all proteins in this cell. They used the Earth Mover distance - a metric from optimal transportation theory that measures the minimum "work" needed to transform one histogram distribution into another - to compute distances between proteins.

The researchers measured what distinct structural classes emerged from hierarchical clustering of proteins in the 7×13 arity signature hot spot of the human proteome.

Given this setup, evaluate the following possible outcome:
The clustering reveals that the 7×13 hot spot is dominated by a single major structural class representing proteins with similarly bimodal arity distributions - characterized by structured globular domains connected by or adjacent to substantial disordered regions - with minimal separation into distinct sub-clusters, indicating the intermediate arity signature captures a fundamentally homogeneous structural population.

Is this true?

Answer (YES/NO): NO